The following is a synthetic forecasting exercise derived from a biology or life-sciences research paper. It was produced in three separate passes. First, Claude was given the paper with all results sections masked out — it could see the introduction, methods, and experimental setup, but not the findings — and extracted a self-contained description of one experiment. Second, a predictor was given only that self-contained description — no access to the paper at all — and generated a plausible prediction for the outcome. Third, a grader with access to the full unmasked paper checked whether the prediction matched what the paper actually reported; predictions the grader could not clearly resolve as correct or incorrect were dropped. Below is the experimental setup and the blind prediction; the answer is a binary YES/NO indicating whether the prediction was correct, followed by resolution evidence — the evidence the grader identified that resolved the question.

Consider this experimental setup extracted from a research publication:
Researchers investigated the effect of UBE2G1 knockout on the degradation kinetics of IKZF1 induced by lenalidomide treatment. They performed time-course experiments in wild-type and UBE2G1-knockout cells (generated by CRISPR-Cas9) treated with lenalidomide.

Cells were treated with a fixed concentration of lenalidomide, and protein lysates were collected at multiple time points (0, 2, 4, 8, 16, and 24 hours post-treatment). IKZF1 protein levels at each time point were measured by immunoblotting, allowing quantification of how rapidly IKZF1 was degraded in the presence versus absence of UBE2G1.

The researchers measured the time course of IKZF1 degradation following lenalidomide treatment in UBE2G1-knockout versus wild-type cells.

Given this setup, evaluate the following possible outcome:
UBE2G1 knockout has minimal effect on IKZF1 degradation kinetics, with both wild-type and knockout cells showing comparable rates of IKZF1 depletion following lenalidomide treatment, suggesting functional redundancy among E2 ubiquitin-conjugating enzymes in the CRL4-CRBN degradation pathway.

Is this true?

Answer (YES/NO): NO